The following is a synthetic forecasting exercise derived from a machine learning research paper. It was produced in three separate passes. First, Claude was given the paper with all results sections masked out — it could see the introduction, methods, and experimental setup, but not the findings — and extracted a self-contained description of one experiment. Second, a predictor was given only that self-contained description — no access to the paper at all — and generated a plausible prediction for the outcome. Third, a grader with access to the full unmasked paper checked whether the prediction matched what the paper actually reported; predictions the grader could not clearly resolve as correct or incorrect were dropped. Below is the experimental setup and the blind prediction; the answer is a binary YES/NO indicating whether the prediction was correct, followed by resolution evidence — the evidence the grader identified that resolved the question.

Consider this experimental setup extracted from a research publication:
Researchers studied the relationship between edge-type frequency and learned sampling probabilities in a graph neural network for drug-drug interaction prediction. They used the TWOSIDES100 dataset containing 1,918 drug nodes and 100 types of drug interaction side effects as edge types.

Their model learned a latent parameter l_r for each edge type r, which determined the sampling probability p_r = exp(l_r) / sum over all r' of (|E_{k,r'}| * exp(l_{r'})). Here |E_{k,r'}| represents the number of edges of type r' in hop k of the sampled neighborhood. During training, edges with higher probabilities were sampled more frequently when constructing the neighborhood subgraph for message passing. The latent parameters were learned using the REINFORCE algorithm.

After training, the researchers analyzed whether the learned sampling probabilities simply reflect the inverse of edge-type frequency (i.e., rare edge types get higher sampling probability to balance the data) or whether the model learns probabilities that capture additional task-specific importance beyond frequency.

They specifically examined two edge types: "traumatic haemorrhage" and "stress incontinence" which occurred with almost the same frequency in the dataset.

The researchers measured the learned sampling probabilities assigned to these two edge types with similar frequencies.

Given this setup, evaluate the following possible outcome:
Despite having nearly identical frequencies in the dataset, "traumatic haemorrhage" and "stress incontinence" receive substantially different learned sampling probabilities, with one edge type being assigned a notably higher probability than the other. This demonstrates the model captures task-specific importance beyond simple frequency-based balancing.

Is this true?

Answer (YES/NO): YES